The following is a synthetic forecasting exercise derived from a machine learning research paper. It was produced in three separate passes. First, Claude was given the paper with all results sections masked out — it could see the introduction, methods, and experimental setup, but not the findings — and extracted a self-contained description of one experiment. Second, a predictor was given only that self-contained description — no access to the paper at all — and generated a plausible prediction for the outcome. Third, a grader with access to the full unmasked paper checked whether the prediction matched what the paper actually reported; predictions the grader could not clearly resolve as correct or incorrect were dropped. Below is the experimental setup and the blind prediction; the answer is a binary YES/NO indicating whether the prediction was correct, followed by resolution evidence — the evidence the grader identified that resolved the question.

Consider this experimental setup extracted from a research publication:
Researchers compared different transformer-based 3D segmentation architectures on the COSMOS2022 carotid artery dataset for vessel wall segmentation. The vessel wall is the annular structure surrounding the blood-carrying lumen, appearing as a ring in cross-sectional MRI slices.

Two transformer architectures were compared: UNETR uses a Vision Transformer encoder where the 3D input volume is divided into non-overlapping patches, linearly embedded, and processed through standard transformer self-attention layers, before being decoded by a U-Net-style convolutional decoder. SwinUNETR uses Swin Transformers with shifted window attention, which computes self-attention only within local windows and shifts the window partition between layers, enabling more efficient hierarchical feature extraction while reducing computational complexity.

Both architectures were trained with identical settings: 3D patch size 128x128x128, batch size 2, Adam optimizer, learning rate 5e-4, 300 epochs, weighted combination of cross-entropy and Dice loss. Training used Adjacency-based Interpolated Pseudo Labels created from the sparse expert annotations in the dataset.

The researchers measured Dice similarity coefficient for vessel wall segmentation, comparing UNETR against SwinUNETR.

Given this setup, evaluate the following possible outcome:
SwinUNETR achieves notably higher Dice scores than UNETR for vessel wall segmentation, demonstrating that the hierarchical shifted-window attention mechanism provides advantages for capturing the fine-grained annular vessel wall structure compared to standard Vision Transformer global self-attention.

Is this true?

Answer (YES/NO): YES